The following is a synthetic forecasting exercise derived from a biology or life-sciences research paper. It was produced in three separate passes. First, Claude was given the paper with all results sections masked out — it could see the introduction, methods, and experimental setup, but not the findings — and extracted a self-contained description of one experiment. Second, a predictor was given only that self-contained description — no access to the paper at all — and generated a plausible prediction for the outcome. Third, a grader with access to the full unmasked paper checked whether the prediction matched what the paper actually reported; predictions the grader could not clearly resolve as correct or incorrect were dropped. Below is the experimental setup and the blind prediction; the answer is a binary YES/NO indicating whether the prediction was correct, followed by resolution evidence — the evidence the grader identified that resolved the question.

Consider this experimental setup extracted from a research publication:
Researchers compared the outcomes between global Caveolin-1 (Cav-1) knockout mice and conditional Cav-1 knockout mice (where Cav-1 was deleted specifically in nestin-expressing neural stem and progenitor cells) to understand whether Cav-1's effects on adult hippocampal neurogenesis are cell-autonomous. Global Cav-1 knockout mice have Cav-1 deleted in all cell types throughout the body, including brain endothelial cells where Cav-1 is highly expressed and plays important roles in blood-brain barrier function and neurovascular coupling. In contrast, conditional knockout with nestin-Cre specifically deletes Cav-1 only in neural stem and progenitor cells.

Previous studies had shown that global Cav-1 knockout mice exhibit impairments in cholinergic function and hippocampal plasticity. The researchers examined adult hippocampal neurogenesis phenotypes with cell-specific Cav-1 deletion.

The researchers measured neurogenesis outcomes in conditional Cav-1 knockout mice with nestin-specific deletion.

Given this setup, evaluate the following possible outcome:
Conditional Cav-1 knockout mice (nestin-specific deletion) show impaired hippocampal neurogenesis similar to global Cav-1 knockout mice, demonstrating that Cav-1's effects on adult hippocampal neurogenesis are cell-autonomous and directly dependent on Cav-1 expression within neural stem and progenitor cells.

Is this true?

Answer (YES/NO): NO